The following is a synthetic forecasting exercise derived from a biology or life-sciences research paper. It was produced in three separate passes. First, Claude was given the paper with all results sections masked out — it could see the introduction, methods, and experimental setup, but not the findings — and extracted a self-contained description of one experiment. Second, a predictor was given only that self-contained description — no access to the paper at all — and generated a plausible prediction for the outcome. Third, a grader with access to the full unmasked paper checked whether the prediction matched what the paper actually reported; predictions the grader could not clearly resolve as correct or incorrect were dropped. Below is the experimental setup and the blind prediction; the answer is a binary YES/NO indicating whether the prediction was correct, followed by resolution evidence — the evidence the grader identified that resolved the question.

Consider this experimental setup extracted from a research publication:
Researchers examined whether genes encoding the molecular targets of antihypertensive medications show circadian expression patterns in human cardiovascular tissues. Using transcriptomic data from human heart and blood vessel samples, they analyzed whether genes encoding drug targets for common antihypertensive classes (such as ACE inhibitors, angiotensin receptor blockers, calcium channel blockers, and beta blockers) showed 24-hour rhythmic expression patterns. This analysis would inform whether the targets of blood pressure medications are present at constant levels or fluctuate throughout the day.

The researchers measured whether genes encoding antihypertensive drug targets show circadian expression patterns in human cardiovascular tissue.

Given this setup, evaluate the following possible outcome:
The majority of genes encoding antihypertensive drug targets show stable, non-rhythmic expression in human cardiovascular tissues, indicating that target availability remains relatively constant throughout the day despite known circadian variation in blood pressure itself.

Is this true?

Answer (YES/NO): NO